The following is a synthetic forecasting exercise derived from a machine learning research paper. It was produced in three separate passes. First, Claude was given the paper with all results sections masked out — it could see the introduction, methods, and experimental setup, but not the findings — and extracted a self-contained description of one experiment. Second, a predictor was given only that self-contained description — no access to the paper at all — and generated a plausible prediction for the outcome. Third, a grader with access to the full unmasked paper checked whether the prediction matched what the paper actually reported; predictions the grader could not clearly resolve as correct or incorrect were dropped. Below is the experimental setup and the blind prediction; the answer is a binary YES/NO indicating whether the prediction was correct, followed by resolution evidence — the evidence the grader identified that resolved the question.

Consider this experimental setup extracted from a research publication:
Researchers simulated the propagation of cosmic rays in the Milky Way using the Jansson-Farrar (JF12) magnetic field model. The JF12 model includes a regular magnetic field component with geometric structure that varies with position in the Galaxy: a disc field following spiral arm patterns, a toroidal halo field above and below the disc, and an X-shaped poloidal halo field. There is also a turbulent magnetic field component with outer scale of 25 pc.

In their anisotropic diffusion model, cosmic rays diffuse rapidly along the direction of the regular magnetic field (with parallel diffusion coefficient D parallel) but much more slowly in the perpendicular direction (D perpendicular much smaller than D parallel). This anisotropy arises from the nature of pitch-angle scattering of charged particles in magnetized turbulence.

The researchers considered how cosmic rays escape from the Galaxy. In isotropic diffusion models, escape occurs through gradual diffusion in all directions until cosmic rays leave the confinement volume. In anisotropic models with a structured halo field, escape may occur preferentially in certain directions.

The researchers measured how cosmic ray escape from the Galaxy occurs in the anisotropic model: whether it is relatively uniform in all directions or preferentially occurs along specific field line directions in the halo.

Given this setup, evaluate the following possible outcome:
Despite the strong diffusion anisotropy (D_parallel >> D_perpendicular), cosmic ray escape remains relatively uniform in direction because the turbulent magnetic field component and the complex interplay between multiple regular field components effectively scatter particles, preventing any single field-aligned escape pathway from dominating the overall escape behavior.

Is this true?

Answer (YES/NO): NO